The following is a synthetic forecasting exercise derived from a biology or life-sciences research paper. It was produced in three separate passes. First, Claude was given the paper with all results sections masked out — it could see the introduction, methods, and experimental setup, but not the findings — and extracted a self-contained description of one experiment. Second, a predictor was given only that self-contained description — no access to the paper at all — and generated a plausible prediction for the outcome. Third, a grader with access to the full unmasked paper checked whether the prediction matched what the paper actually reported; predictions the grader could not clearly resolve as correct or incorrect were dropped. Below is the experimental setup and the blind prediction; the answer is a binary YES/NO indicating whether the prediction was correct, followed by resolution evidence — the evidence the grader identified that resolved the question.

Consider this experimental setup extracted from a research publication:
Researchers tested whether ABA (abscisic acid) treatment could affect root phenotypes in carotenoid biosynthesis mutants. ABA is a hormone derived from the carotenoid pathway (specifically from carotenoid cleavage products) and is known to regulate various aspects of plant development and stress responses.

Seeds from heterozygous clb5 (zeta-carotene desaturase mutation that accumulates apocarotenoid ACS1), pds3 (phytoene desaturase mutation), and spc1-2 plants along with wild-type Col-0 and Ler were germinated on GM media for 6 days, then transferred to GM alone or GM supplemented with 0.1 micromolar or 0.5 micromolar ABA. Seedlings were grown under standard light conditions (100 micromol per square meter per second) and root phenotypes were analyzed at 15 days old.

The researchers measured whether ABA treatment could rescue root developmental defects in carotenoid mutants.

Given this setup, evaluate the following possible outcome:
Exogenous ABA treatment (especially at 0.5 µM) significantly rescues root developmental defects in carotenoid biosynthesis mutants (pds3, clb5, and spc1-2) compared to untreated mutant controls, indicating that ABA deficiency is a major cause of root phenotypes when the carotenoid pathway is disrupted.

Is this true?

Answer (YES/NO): NO